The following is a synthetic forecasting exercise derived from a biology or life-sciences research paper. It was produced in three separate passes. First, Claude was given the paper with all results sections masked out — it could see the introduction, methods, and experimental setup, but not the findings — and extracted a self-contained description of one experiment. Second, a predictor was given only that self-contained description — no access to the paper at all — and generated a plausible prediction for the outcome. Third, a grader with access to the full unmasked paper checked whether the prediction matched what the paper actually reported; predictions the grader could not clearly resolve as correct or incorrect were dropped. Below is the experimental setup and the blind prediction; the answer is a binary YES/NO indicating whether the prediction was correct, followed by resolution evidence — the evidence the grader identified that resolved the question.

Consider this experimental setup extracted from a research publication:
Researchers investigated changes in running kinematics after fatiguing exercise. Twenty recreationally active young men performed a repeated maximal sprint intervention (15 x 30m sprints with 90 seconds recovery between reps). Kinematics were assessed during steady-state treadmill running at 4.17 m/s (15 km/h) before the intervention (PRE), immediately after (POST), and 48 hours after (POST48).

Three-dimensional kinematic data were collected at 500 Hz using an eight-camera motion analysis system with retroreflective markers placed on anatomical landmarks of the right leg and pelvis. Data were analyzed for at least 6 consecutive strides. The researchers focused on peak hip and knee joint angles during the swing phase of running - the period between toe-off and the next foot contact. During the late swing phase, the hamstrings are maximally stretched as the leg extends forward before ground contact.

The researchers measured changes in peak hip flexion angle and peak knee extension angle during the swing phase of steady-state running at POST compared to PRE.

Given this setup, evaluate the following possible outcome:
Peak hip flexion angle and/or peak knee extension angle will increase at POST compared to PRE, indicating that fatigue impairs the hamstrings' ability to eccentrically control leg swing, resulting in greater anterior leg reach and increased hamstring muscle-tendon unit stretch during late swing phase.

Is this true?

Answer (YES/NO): NO